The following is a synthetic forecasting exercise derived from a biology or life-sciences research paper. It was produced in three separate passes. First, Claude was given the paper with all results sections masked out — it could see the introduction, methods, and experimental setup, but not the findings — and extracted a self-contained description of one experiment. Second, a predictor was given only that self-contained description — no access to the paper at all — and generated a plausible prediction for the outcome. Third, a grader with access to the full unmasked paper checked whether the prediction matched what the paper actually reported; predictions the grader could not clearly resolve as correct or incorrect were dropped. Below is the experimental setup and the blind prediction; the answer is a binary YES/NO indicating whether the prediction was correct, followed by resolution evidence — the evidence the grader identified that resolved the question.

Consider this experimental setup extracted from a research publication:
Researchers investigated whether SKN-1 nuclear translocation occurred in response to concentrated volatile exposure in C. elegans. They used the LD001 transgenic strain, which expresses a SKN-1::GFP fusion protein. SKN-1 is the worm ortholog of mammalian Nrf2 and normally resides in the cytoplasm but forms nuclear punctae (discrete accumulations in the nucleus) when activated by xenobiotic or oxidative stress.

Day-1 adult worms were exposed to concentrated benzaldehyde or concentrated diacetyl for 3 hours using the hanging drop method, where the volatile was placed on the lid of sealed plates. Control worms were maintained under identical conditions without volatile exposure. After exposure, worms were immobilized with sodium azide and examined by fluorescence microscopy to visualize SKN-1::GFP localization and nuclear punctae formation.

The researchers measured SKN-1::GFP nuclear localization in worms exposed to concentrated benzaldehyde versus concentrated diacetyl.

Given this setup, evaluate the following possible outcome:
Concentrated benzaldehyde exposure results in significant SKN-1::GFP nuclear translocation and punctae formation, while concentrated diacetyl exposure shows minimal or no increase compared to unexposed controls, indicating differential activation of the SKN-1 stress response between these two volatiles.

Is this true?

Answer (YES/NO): YES